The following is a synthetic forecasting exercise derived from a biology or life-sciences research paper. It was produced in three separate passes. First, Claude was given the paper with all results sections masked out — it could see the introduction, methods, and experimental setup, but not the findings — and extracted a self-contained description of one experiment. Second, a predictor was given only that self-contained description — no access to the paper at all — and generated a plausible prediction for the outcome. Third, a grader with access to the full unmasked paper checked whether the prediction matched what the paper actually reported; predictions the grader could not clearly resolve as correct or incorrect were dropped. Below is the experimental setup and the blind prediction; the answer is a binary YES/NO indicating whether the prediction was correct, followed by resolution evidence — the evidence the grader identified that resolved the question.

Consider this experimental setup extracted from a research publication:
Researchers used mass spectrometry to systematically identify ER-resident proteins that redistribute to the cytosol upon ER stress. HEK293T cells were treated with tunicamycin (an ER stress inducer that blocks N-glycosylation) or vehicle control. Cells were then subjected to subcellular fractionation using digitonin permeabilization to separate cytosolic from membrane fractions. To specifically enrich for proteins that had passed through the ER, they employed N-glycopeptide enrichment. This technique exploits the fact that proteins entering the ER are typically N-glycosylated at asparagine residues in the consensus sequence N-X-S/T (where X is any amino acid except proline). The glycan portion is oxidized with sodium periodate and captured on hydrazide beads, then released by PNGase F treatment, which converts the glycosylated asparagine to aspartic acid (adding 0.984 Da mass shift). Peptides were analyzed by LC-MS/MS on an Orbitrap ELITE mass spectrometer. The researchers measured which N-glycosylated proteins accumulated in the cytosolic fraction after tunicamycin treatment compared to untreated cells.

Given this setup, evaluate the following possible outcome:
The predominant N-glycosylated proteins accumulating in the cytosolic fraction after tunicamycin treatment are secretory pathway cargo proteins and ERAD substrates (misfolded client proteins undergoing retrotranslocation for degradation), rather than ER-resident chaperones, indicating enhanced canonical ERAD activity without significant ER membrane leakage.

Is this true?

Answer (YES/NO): NO